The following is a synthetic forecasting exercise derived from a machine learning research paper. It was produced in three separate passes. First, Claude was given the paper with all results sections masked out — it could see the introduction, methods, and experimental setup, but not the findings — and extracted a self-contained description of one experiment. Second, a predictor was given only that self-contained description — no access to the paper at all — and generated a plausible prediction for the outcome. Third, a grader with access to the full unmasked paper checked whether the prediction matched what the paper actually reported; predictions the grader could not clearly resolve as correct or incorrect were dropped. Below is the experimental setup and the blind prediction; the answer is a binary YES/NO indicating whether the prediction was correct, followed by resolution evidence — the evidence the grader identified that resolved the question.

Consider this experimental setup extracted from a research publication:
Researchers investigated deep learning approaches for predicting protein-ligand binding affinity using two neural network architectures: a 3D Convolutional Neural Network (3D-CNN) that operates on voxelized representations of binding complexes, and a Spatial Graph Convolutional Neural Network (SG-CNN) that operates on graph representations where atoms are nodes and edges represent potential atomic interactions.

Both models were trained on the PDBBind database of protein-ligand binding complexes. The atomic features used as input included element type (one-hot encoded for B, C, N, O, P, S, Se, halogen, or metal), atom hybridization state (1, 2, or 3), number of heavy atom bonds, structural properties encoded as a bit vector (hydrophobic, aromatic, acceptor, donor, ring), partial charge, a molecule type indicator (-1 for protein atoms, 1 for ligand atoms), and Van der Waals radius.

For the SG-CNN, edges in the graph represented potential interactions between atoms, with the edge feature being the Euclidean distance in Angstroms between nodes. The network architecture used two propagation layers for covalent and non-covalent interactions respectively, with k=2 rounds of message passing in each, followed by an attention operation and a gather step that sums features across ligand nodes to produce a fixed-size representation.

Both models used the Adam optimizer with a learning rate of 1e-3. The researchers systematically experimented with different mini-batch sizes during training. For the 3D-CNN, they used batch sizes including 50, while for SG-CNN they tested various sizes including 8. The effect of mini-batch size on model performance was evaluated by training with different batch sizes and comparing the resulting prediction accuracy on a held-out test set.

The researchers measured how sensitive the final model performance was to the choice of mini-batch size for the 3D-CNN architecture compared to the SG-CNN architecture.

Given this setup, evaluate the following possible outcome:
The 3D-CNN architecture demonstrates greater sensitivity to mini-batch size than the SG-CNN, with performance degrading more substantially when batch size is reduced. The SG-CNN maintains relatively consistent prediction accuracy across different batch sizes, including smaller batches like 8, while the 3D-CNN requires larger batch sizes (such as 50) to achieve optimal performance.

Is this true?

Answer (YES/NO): NO